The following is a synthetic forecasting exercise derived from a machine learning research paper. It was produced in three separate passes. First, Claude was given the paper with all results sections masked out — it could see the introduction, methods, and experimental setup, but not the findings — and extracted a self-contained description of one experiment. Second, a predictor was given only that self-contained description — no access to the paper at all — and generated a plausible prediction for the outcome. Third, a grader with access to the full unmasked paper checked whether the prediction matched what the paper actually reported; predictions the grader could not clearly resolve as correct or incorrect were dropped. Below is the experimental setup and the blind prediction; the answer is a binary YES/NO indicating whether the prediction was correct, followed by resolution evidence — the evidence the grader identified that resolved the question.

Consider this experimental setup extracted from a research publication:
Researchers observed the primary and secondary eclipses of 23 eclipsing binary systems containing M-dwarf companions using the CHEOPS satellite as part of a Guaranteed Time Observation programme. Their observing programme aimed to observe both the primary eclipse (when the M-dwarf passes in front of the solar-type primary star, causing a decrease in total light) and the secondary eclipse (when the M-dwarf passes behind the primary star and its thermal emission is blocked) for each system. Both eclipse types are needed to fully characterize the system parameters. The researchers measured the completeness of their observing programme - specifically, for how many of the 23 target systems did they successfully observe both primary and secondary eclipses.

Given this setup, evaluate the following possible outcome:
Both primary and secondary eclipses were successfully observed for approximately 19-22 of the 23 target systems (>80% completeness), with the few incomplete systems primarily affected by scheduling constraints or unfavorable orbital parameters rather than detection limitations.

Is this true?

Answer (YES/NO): YES